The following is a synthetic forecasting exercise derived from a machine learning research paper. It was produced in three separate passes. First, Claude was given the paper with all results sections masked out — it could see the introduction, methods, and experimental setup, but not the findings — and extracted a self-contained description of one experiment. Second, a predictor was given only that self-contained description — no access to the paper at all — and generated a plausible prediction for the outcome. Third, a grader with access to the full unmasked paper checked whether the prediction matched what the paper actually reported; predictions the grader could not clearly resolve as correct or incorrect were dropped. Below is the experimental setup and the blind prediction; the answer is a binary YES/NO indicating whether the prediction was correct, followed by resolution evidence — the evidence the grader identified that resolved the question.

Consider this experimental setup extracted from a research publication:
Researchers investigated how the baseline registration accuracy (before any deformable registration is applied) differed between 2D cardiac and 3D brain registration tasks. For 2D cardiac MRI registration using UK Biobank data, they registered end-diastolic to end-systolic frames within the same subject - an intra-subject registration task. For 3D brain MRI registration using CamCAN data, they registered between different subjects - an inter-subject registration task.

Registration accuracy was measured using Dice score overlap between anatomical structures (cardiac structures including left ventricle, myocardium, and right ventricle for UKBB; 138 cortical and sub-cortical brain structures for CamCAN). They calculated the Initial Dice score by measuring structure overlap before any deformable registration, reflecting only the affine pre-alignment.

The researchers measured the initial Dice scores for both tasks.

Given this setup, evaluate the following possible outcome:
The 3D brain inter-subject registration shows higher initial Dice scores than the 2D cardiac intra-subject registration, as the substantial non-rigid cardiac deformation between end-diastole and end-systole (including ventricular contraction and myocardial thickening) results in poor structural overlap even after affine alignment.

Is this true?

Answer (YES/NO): YES